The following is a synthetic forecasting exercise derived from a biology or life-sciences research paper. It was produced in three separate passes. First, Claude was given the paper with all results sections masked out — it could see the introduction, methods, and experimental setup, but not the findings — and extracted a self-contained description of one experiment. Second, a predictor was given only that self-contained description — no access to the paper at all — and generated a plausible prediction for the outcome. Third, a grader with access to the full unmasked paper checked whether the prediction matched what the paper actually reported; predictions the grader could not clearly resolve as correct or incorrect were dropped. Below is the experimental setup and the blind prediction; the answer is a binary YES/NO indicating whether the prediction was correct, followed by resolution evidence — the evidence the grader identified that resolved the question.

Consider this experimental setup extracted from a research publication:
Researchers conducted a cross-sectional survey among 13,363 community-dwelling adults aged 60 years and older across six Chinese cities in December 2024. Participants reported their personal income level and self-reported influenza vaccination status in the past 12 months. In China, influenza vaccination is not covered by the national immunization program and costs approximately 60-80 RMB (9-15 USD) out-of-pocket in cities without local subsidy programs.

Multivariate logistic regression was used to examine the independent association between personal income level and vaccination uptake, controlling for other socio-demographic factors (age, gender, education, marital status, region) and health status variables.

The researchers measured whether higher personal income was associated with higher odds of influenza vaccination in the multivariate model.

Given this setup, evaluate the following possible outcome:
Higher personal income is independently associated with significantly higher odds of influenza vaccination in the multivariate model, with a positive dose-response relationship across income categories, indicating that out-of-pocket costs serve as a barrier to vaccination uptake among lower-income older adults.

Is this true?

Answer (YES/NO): NO